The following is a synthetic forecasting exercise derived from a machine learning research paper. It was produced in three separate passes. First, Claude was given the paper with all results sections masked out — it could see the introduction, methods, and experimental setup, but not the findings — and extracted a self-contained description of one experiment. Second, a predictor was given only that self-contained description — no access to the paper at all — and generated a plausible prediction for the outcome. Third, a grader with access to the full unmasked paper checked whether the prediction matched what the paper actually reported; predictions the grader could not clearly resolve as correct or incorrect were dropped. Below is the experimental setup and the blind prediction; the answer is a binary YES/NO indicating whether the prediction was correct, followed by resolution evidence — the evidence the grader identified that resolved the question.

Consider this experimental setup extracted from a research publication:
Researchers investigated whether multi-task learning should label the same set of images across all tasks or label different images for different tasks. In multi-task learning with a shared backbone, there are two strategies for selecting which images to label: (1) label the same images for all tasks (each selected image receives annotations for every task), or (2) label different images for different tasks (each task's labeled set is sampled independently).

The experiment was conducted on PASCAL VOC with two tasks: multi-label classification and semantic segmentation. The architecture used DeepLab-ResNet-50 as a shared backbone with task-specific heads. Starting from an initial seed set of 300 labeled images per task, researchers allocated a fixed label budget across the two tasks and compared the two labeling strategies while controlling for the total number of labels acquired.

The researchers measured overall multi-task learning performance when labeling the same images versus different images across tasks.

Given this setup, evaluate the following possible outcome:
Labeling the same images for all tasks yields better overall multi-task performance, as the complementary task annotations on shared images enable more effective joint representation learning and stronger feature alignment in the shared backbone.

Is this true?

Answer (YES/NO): NO